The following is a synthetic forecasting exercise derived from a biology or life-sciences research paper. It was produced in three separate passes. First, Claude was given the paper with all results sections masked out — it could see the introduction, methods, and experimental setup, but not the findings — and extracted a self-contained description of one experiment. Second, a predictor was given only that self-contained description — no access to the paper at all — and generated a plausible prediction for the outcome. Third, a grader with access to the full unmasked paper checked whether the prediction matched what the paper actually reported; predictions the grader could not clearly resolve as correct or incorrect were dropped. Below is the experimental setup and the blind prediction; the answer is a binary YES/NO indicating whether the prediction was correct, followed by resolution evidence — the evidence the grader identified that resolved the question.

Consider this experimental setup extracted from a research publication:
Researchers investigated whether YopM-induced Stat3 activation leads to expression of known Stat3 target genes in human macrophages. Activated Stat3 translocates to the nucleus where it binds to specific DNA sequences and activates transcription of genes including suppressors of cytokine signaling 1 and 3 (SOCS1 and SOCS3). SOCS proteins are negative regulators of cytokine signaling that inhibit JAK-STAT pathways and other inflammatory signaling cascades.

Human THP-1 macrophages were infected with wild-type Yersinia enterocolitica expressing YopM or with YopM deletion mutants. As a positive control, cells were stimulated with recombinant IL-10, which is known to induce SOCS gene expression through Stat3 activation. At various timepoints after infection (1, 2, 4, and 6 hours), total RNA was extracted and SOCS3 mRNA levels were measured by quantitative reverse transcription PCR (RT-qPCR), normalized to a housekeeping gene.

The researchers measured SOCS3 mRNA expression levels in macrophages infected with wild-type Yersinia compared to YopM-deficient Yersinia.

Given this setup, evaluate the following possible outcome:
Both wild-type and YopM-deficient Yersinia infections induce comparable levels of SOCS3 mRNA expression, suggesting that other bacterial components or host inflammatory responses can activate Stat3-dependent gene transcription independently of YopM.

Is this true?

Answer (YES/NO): NO